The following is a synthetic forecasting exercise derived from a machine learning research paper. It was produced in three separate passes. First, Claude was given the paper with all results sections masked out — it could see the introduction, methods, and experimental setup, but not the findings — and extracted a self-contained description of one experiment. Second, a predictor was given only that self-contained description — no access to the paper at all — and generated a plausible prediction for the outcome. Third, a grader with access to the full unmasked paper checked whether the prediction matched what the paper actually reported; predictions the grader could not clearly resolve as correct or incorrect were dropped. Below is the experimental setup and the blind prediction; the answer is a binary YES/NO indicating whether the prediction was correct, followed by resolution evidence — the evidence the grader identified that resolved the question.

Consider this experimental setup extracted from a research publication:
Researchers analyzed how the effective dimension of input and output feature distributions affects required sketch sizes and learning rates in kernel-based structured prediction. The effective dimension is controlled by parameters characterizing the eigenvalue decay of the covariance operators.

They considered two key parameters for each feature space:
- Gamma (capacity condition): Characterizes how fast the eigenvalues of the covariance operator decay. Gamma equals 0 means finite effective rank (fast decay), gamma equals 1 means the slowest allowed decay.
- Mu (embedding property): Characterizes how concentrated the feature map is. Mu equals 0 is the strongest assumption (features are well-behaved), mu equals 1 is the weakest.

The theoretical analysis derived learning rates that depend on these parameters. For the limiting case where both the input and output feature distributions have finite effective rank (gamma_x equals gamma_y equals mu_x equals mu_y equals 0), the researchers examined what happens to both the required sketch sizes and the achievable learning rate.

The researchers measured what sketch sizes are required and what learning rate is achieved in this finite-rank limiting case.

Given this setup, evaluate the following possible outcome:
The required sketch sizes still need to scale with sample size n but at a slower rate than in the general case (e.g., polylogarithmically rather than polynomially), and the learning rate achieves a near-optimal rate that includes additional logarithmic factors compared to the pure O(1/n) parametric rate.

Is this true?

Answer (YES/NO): NO